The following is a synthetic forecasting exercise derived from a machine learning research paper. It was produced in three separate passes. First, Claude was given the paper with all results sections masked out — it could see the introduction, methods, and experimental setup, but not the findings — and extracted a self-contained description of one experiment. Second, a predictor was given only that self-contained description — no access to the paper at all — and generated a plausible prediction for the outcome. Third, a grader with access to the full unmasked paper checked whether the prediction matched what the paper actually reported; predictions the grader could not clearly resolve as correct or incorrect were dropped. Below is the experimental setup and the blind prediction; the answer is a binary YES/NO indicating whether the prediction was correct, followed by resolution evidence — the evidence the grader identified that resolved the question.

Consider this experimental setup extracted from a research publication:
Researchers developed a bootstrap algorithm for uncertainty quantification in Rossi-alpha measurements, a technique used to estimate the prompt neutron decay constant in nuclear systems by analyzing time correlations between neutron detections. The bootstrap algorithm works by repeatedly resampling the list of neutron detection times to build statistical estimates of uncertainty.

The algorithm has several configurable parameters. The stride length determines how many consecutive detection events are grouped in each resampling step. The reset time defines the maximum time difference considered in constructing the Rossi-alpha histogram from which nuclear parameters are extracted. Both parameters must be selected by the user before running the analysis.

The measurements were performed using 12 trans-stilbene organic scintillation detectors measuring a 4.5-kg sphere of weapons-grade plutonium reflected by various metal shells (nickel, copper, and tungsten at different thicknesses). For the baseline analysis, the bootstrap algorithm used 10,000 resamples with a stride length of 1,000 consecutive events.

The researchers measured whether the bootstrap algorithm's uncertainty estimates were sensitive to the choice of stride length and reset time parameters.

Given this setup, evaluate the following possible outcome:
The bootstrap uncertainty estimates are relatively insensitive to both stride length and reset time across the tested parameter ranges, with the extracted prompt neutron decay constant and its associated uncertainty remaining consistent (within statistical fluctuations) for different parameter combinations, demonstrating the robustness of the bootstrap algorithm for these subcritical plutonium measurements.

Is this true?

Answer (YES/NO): NO